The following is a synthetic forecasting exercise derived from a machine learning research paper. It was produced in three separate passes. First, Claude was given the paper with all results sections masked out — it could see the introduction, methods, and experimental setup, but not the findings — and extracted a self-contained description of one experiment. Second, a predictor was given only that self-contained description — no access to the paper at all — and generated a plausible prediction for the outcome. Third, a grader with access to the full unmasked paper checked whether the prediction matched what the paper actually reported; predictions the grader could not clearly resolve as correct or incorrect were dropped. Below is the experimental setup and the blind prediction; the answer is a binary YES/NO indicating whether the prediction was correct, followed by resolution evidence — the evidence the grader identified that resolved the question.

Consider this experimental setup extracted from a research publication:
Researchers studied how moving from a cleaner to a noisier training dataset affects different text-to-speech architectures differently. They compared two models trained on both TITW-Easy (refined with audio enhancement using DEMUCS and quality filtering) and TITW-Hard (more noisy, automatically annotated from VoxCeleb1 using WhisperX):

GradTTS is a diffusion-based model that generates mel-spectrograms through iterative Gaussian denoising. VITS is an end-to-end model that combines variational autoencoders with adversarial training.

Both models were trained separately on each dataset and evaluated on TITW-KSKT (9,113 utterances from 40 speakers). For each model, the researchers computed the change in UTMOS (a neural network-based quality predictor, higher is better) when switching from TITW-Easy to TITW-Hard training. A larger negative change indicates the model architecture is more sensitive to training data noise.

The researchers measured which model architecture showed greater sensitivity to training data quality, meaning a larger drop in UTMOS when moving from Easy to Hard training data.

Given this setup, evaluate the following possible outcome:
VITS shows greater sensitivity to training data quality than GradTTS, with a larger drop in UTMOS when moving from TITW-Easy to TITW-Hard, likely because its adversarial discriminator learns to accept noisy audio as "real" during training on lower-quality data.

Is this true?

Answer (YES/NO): NO